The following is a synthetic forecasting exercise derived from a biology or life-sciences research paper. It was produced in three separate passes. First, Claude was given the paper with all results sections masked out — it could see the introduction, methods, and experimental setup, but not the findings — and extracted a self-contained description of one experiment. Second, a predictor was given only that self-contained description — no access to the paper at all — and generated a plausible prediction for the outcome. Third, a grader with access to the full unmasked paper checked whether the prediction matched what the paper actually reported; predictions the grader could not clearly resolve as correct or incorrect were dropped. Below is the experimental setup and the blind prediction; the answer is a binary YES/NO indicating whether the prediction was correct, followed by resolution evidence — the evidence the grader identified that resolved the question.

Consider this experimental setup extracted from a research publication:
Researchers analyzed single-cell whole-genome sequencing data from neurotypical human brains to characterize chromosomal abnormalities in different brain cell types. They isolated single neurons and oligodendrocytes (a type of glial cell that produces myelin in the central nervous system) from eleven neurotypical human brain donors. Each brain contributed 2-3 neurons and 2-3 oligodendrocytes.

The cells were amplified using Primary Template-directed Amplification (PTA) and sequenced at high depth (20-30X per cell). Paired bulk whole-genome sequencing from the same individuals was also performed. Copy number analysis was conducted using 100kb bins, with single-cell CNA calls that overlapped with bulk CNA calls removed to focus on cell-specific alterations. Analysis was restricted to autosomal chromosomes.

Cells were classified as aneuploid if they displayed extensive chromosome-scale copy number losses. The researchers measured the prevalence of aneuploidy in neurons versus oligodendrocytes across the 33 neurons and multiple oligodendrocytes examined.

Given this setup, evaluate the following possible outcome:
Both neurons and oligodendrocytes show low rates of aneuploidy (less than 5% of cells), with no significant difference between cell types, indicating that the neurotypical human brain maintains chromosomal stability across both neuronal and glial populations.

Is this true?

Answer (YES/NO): NO